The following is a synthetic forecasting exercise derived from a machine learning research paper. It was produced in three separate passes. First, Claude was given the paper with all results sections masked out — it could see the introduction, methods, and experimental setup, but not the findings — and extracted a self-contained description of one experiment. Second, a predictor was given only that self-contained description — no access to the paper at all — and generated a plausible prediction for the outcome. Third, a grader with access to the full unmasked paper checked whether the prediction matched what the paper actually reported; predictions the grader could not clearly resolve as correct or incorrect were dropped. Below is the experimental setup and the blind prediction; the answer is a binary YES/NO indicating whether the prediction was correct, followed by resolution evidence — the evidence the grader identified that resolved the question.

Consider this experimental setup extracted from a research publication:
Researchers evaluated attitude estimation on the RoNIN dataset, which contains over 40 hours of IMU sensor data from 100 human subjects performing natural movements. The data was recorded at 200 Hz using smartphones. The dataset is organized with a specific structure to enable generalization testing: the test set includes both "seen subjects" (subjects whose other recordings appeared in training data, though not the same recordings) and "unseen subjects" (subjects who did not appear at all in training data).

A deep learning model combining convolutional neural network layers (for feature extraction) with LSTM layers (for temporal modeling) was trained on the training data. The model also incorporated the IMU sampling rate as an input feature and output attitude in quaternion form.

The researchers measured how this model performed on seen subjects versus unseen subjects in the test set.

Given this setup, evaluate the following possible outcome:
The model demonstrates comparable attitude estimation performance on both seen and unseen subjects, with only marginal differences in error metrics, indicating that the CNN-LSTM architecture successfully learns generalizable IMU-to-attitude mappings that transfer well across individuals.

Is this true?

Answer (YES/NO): NO